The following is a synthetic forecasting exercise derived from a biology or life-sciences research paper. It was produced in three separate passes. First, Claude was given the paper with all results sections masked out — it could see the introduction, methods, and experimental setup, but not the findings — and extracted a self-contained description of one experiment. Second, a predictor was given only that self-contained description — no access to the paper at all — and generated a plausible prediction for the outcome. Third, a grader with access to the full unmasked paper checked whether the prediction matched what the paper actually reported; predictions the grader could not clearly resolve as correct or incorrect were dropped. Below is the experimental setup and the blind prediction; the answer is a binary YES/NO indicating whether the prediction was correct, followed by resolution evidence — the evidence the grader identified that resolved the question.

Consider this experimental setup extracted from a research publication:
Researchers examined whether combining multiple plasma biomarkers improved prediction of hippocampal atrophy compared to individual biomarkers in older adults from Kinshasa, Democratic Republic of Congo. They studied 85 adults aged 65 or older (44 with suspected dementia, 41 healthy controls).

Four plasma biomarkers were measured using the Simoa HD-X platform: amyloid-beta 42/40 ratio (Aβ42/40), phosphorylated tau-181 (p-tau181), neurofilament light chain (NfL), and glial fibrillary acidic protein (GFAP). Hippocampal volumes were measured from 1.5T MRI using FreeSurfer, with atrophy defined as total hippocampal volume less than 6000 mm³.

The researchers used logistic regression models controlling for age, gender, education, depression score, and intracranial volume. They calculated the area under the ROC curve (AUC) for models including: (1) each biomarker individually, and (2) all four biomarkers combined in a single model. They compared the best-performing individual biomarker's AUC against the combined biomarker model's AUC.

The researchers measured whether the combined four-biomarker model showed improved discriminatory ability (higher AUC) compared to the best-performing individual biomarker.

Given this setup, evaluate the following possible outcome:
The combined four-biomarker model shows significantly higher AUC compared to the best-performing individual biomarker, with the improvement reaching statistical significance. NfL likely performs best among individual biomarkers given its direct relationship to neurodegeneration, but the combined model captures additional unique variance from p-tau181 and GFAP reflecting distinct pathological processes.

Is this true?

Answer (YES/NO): NO